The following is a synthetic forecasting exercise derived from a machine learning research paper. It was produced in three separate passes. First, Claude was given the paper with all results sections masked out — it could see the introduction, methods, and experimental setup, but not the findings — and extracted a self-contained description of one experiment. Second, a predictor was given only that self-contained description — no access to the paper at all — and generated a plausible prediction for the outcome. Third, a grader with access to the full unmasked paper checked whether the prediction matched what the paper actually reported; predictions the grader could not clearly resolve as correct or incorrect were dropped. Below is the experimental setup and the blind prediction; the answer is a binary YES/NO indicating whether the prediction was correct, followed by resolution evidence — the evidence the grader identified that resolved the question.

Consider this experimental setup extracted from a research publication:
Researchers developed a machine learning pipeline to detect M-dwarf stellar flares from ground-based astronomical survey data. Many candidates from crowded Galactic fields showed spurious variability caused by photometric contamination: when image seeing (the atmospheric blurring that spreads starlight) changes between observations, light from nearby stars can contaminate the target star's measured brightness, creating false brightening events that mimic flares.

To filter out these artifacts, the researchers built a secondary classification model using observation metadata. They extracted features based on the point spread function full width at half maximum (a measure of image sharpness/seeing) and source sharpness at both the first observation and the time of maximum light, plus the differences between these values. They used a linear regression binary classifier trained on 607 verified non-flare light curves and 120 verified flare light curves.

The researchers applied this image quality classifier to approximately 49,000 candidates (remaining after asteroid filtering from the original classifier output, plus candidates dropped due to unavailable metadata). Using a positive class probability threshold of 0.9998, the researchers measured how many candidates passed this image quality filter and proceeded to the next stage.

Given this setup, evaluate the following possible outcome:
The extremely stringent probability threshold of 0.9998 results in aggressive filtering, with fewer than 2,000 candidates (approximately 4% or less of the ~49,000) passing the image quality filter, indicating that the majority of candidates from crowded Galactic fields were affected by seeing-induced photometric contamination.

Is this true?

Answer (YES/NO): NO